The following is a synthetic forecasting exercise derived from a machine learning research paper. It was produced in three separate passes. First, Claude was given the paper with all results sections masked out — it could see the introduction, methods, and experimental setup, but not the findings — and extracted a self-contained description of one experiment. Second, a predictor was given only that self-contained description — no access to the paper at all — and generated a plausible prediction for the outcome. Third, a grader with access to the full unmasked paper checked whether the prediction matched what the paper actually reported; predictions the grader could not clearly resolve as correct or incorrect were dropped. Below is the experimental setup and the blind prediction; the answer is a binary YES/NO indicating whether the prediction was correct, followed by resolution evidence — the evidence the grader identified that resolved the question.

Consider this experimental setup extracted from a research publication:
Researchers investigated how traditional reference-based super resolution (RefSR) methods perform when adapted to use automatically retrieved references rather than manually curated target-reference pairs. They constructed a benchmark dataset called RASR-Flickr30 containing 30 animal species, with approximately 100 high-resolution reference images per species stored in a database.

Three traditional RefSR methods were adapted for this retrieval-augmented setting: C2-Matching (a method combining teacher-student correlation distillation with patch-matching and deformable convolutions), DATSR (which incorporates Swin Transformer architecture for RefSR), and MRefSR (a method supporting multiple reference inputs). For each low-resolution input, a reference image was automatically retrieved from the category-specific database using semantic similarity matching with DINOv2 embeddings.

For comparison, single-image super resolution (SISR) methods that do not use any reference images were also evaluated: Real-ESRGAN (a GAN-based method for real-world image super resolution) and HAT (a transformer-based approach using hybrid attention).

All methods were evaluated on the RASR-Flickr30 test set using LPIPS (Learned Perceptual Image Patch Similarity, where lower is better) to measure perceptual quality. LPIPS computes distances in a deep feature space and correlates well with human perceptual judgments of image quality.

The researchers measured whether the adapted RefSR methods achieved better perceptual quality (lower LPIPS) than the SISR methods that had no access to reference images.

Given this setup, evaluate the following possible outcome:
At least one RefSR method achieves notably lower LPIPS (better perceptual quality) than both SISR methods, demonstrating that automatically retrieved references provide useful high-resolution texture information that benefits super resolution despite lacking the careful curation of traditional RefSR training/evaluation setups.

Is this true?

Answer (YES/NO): NO